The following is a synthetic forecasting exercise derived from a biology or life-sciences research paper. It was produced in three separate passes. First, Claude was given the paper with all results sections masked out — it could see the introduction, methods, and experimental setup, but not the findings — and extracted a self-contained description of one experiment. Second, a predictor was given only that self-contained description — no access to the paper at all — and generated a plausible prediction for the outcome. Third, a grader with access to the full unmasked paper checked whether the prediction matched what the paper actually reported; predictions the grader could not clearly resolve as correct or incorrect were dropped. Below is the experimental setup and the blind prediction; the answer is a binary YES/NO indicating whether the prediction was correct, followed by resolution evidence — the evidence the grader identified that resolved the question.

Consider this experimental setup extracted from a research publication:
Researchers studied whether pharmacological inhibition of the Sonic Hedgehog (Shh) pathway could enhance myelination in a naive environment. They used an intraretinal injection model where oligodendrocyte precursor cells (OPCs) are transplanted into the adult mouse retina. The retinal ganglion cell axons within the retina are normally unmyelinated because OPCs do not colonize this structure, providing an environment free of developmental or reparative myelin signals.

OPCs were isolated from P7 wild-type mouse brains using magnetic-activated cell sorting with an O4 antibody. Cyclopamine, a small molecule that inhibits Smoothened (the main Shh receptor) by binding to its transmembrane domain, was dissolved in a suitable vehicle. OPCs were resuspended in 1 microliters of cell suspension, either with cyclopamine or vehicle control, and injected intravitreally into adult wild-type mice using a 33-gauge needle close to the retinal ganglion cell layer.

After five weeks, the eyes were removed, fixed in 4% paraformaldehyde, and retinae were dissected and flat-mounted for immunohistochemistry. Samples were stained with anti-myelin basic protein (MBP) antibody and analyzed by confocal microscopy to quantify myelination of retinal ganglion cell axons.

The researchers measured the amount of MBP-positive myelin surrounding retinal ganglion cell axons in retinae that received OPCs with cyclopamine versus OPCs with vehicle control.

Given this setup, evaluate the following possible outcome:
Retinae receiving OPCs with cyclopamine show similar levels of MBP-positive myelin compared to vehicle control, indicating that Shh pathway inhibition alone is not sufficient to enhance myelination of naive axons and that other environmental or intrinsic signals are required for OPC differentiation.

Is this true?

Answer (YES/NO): NO